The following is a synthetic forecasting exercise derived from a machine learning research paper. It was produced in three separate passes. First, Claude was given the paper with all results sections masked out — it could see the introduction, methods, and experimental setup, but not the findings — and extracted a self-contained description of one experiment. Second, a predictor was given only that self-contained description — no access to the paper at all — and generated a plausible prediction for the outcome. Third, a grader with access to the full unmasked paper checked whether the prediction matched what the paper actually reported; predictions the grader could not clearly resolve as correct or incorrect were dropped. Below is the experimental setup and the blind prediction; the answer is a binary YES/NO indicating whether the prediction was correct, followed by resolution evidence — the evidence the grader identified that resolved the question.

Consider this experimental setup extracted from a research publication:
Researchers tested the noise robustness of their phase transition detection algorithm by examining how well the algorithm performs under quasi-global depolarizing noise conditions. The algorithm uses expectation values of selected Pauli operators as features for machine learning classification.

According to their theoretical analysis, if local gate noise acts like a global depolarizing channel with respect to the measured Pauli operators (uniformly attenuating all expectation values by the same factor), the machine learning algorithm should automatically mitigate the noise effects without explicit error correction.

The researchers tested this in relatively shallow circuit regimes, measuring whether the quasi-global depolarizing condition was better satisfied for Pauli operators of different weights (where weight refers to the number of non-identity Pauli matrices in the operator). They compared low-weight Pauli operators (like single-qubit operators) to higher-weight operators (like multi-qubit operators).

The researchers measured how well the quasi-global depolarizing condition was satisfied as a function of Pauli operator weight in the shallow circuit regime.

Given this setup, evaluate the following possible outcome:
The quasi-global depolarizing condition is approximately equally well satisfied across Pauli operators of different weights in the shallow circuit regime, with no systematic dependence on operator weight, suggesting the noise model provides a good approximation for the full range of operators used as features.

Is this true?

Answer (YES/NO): NO